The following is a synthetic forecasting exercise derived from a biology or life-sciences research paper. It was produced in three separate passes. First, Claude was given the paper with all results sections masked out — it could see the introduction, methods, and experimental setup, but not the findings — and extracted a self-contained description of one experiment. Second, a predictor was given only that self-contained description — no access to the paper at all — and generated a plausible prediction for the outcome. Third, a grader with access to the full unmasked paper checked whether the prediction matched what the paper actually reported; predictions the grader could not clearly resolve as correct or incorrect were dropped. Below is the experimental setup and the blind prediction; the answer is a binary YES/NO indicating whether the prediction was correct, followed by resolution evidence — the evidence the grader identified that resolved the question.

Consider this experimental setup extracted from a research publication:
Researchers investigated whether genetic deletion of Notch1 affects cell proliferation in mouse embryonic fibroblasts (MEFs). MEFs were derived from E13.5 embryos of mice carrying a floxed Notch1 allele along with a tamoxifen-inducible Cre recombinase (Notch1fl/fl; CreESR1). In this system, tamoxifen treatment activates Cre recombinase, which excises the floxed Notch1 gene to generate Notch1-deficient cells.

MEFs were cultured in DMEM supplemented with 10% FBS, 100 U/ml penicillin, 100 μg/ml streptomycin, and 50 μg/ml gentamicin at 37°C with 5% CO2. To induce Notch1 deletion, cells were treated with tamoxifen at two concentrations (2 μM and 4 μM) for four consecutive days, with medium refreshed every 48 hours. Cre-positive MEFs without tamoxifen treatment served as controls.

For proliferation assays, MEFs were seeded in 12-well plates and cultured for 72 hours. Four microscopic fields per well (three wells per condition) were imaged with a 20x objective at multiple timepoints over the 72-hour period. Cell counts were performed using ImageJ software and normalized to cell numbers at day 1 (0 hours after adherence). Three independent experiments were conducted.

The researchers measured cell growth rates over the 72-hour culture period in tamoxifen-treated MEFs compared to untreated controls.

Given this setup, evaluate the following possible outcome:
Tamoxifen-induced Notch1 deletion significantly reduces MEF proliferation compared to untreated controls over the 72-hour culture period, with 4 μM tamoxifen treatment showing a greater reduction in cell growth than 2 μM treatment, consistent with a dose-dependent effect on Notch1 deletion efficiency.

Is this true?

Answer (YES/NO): NO